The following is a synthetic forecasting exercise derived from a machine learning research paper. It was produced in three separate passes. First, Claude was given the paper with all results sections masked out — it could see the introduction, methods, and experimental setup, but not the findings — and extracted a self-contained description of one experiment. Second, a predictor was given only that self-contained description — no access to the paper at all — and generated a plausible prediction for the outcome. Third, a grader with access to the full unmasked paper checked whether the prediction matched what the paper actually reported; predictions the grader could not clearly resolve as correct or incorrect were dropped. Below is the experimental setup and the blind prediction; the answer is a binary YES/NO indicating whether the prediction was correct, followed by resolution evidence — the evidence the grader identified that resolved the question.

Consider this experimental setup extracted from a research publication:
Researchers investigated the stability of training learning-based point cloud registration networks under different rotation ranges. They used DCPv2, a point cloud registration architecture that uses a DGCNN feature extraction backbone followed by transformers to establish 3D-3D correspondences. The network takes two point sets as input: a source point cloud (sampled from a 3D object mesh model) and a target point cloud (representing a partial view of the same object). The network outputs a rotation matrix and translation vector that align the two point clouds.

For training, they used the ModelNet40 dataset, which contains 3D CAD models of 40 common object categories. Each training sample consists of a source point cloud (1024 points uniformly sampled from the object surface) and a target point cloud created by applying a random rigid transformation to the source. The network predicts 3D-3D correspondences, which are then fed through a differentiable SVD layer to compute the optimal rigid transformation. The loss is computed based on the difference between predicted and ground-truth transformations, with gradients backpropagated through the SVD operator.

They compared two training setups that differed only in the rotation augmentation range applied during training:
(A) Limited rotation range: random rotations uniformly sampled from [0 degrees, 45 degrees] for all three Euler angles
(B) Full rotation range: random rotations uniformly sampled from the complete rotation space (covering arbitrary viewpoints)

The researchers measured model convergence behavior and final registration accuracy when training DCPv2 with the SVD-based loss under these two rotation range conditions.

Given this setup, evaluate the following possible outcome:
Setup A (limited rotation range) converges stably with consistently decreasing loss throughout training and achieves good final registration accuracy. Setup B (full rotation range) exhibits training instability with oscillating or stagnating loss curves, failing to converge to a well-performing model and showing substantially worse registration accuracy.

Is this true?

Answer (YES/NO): NO